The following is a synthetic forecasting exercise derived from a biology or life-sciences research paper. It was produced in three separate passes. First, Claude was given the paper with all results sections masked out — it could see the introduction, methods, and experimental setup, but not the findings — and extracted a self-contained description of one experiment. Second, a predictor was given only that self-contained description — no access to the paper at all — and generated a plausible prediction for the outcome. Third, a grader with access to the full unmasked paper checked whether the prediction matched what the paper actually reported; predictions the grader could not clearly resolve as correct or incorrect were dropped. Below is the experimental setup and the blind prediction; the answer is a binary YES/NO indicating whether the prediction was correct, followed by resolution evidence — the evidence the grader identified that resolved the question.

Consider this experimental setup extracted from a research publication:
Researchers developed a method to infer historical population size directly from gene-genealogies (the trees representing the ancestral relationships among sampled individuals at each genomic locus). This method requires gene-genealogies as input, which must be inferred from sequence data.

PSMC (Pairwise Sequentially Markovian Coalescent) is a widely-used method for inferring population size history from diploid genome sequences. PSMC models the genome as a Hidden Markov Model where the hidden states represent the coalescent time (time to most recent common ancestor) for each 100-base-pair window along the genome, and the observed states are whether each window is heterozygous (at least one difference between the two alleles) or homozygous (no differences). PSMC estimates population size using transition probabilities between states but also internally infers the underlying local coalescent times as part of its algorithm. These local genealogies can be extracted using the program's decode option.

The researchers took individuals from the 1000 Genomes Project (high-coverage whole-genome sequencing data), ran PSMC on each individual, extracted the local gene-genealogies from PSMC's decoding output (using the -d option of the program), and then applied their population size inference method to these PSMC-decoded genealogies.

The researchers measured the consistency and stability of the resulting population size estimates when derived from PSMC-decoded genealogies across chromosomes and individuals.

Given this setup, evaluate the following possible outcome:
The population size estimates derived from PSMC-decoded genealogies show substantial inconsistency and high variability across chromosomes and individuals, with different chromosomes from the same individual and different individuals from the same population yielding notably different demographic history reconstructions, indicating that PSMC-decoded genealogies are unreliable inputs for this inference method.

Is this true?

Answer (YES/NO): YES